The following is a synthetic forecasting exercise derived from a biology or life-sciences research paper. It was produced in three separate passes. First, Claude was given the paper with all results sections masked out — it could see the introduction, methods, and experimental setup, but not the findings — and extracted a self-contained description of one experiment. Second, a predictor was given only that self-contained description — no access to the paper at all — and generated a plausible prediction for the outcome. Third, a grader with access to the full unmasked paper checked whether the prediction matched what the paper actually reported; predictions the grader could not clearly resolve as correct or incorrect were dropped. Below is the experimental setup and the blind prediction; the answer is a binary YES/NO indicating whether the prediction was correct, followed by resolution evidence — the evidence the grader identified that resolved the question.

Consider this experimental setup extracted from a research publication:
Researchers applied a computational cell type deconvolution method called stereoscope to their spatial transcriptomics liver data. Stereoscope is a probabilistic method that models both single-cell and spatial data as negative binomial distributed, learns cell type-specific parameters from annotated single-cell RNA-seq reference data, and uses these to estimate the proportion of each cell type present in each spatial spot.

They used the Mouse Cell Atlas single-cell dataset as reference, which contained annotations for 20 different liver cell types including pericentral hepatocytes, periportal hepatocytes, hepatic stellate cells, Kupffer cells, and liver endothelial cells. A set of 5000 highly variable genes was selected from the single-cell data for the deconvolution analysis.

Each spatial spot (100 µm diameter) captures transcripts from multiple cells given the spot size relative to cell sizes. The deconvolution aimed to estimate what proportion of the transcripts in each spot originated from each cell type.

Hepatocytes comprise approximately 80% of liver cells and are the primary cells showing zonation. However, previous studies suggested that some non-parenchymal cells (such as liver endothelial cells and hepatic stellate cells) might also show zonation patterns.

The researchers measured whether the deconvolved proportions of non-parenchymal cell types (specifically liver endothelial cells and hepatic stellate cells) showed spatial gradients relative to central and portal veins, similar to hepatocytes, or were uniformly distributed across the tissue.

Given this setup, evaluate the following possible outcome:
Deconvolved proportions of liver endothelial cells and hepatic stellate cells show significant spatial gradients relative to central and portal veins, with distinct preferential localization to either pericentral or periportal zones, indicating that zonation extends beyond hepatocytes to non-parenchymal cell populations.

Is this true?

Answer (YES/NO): NO